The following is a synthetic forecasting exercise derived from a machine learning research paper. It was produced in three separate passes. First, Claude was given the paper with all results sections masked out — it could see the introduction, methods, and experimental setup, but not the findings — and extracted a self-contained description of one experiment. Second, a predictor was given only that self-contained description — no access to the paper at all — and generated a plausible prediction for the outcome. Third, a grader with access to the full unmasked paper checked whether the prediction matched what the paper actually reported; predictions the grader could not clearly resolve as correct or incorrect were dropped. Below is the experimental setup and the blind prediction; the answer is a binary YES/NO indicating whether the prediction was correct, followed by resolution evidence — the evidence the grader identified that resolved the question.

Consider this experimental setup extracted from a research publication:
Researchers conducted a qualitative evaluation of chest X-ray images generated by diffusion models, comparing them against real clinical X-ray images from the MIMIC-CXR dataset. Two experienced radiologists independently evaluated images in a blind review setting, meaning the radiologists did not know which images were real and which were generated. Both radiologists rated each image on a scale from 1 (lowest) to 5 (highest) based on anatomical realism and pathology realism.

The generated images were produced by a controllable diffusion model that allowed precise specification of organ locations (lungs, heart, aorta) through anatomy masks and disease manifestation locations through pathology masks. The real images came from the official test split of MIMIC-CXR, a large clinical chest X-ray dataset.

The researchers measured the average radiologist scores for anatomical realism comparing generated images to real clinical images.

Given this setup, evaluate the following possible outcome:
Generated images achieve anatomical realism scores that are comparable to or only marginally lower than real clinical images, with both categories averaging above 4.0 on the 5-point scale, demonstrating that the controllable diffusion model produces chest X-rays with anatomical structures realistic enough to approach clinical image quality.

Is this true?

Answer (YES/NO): NO